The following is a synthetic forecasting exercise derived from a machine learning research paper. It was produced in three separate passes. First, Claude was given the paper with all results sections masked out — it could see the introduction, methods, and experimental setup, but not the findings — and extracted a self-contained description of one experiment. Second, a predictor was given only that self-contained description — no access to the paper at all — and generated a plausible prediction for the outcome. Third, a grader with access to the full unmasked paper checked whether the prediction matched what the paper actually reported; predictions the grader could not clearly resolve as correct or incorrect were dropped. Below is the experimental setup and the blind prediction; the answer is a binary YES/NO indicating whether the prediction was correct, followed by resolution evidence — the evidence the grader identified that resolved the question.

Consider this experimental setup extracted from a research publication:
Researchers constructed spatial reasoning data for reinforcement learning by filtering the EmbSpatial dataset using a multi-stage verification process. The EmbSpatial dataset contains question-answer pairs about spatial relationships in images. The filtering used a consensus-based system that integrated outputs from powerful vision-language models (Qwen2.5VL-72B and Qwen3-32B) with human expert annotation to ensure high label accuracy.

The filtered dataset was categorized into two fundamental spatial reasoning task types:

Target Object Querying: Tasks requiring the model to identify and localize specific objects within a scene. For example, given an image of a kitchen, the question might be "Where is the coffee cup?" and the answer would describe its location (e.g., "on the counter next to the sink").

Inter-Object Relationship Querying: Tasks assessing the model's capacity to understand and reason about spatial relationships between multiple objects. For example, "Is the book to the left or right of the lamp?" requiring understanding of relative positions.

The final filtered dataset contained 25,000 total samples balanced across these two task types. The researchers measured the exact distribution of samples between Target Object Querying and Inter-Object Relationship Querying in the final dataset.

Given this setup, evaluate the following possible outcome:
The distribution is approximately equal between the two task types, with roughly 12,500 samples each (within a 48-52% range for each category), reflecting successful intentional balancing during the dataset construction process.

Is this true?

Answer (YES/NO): NO